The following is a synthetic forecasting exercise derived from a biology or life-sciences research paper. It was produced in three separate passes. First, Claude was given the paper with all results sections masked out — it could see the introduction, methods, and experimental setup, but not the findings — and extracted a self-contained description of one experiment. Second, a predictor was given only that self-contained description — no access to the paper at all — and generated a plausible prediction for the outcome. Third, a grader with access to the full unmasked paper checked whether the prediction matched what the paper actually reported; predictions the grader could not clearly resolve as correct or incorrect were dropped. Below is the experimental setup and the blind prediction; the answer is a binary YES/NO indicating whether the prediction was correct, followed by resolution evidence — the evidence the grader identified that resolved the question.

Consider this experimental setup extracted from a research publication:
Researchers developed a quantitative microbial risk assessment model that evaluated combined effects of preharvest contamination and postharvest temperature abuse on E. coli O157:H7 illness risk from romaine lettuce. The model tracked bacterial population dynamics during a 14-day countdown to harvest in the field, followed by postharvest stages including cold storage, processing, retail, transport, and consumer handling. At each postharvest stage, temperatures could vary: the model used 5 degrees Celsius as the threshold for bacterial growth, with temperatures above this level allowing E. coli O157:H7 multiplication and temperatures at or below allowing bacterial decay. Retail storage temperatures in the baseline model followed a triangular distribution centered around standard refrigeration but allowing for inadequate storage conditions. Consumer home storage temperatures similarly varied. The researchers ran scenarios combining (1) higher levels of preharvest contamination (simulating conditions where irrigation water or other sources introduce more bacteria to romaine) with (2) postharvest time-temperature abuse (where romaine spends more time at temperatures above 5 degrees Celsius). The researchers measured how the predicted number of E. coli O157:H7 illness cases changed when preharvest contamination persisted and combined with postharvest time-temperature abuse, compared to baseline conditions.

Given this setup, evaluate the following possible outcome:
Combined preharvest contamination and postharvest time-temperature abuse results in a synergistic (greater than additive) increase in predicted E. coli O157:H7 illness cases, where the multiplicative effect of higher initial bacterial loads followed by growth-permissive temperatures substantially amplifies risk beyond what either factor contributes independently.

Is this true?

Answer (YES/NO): YES